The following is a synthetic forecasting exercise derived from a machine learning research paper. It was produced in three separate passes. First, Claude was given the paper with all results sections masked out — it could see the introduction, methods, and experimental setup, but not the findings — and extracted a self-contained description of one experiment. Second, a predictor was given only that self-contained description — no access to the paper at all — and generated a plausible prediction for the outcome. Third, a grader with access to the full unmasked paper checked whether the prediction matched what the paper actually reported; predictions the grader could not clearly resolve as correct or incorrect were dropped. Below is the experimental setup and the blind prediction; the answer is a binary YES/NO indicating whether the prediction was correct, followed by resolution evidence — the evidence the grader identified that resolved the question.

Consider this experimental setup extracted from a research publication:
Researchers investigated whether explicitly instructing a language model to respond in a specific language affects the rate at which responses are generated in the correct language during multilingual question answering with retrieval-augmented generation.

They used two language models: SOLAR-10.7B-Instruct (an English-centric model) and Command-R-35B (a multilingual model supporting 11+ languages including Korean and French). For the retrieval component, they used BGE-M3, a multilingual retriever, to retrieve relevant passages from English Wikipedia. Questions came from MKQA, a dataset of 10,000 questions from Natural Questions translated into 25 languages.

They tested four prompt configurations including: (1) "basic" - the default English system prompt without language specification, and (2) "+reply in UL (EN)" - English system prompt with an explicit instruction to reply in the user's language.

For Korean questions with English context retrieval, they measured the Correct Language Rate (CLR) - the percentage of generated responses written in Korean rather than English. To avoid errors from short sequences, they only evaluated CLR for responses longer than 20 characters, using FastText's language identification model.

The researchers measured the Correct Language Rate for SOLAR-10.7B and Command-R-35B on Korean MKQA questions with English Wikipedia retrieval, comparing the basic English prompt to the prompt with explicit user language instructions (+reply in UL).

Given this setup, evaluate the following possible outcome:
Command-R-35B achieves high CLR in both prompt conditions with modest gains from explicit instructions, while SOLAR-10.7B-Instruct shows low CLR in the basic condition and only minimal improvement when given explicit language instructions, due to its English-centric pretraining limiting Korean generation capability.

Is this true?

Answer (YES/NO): NO